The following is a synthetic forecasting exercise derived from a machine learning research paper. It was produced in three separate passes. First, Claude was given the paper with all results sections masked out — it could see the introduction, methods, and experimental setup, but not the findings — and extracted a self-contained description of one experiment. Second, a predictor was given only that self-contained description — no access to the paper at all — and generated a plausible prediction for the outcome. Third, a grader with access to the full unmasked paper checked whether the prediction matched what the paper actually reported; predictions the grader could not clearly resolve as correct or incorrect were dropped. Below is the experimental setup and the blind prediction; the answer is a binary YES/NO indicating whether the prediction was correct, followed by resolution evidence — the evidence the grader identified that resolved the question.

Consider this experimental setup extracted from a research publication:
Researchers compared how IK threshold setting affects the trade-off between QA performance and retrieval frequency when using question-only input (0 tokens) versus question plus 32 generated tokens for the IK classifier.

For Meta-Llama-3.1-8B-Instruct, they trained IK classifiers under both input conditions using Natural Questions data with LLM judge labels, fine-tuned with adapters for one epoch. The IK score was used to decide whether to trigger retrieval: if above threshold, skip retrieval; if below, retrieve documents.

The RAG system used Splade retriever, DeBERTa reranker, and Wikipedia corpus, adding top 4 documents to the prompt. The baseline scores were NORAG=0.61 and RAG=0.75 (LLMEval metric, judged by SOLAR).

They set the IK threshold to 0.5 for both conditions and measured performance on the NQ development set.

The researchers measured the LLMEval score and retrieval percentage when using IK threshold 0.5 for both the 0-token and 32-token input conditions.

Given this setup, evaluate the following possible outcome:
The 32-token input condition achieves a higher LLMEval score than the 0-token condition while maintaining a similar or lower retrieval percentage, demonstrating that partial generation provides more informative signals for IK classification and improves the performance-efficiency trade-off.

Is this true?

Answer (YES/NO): YES